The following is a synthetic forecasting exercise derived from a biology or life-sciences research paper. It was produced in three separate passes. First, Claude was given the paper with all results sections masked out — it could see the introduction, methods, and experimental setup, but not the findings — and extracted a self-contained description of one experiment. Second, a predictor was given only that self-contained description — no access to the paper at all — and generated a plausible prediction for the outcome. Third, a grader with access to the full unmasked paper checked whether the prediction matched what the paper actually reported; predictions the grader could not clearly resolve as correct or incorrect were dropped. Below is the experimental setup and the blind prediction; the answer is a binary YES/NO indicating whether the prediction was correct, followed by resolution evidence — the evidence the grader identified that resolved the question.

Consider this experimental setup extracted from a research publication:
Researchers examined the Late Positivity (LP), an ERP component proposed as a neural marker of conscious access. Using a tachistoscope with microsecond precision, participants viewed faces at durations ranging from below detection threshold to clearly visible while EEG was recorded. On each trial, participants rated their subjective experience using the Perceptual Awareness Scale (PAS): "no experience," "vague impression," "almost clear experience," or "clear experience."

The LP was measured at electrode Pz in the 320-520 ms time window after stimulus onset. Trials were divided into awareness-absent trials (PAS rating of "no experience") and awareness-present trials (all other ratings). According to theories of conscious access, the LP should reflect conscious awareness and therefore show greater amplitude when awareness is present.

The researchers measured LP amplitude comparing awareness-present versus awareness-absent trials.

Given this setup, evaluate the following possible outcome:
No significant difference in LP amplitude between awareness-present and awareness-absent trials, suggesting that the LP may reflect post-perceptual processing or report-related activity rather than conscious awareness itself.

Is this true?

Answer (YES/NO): NO